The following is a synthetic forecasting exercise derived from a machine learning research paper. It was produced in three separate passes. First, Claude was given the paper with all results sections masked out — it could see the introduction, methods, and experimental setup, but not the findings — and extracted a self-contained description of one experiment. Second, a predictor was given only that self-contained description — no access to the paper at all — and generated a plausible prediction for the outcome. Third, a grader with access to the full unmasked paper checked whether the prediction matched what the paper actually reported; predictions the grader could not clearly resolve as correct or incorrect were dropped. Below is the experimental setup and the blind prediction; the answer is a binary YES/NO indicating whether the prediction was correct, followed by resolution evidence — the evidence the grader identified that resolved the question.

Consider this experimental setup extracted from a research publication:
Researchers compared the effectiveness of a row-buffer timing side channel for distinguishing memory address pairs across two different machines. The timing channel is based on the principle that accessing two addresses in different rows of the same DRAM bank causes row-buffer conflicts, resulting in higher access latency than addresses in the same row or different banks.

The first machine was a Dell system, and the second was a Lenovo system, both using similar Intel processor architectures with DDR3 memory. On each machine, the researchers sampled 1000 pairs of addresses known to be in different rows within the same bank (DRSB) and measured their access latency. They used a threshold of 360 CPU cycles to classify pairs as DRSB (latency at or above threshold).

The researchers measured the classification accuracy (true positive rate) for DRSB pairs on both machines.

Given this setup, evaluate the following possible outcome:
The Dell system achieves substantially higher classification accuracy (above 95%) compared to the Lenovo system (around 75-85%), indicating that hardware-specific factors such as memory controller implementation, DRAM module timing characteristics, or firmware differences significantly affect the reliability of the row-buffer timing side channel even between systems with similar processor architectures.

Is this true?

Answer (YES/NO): NO